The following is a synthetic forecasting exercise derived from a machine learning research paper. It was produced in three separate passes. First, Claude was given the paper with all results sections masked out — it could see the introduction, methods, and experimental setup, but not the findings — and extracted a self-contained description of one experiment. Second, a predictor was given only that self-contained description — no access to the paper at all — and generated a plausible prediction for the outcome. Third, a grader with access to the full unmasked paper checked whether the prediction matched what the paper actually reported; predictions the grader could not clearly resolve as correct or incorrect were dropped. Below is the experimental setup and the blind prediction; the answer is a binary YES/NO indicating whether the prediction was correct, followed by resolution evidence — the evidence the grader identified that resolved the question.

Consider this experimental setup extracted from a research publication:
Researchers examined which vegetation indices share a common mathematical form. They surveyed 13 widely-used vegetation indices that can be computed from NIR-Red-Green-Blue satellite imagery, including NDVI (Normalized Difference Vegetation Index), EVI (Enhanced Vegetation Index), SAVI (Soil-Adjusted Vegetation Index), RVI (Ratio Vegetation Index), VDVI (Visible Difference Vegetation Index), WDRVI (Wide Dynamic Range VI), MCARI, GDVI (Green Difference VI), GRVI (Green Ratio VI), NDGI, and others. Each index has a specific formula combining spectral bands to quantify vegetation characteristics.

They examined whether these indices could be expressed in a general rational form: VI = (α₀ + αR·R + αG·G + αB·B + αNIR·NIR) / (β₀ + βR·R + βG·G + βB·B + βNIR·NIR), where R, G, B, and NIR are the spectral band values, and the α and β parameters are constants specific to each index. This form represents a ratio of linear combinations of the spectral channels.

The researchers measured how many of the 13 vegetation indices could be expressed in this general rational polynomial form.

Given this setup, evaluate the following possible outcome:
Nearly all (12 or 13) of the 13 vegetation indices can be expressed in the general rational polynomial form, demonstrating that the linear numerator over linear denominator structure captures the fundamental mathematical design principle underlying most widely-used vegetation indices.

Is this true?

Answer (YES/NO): NO